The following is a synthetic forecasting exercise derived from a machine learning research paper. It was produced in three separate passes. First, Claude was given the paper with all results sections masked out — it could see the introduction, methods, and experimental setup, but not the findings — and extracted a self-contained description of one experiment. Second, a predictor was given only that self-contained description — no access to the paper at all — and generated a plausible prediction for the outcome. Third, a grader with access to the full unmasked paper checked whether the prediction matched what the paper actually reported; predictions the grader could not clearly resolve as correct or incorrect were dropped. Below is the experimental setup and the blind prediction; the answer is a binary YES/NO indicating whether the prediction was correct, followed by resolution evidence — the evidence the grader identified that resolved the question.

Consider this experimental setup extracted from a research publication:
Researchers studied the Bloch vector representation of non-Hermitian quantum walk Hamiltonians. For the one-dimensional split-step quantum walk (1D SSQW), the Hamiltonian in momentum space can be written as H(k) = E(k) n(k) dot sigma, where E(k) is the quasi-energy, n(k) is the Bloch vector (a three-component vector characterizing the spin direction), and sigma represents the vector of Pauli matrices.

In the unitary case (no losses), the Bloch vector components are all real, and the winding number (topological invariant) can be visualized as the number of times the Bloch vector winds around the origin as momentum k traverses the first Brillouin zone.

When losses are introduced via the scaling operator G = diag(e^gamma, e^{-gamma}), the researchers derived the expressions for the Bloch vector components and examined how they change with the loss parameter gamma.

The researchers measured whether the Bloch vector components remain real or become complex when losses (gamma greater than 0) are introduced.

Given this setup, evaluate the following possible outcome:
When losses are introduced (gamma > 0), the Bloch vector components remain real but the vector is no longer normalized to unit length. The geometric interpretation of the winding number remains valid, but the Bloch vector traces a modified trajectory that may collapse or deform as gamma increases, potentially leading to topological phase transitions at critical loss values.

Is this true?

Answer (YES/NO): NO